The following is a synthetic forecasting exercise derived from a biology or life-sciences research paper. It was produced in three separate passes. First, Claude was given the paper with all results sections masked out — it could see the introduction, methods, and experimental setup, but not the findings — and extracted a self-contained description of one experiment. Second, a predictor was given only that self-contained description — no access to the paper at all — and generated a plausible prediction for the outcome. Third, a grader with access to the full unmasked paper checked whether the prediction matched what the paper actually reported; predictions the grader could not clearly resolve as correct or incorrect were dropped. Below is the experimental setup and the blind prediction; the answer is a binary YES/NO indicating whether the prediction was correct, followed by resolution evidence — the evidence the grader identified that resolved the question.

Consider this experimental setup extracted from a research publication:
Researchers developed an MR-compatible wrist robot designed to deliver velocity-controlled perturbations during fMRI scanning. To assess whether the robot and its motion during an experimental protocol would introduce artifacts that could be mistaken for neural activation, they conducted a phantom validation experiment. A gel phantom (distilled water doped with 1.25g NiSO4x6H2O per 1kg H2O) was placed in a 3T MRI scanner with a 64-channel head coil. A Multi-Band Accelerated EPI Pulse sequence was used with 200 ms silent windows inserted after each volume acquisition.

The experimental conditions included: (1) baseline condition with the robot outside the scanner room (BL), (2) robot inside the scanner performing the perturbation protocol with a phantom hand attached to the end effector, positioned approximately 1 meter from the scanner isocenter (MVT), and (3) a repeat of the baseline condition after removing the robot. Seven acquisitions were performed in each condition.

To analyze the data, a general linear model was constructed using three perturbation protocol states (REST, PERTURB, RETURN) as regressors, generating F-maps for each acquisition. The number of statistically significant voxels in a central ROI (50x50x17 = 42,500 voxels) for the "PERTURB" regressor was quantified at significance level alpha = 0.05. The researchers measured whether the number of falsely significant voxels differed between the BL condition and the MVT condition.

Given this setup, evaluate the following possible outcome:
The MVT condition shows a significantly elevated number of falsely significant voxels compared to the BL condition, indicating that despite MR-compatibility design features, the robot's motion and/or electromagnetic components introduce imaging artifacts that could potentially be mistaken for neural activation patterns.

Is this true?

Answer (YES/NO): NO